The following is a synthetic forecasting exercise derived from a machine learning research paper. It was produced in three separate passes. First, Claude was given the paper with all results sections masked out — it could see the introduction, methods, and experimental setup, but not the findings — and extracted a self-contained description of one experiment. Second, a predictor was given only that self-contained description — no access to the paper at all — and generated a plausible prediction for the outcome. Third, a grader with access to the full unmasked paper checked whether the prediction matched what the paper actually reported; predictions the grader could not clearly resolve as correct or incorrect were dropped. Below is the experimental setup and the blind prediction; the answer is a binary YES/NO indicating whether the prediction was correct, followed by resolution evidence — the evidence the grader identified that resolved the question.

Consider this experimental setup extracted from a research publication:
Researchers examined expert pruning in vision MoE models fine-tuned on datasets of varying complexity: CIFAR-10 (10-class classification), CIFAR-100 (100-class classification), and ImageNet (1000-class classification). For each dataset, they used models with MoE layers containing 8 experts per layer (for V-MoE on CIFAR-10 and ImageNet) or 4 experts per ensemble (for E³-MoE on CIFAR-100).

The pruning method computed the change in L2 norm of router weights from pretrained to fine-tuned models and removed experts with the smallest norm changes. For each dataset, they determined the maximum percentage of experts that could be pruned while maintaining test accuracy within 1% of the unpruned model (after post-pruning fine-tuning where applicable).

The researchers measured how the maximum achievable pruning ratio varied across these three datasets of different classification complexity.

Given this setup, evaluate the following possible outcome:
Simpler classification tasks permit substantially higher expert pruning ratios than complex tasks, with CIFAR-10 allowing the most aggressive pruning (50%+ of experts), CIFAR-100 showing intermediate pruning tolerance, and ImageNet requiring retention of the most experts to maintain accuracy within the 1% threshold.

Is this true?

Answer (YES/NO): YES